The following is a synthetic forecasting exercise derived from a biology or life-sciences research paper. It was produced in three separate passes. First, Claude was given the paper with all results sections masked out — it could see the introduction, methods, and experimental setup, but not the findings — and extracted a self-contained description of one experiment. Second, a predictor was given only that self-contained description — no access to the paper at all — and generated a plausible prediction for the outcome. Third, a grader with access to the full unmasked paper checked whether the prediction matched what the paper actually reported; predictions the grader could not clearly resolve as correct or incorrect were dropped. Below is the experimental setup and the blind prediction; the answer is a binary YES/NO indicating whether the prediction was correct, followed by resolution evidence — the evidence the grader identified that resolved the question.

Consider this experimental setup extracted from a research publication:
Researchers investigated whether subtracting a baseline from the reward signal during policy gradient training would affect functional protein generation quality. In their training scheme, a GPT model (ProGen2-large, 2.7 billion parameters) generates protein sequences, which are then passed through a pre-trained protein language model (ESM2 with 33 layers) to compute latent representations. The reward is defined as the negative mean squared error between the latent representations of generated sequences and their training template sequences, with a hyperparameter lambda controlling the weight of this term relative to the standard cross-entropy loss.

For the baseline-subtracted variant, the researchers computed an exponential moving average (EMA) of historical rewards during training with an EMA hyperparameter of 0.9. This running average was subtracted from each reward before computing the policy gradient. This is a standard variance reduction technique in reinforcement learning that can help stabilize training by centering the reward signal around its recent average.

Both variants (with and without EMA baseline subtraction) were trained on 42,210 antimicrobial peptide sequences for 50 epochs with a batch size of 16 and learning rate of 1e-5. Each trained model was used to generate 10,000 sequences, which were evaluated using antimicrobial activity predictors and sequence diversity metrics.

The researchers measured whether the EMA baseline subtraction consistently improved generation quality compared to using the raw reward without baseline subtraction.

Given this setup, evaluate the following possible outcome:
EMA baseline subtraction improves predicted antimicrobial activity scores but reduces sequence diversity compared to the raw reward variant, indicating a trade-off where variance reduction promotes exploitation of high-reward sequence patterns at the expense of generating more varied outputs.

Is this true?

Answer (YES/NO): NO